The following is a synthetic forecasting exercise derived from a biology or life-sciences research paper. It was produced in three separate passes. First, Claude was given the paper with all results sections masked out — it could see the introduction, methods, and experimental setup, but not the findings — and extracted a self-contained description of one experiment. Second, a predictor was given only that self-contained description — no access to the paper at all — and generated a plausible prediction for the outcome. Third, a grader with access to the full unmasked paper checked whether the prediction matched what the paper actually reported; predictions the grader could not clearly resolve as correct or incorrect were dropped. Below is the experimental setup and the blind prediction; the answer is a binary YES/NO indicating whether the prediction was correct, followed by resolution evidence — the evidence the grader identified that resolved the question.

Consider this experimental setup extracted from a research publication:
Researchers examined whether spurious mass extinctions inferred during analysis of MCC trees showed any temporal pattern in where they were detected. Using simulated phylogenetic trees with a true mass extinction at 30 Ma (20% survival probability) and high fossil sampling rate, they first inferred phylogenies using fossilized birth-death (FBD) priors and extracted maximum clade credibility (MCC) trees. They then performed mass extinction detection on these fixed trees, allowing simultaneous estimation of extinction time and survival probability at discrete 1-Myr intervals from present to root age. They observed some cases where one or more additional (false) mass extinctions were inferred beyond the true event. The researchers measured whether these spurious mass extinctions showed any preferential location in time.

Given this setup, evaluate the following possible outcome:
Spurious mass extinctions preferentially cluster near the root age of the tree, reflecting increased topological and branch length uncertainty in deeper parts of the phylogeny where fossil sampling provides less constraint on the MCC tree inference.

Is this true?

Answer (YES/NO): NO